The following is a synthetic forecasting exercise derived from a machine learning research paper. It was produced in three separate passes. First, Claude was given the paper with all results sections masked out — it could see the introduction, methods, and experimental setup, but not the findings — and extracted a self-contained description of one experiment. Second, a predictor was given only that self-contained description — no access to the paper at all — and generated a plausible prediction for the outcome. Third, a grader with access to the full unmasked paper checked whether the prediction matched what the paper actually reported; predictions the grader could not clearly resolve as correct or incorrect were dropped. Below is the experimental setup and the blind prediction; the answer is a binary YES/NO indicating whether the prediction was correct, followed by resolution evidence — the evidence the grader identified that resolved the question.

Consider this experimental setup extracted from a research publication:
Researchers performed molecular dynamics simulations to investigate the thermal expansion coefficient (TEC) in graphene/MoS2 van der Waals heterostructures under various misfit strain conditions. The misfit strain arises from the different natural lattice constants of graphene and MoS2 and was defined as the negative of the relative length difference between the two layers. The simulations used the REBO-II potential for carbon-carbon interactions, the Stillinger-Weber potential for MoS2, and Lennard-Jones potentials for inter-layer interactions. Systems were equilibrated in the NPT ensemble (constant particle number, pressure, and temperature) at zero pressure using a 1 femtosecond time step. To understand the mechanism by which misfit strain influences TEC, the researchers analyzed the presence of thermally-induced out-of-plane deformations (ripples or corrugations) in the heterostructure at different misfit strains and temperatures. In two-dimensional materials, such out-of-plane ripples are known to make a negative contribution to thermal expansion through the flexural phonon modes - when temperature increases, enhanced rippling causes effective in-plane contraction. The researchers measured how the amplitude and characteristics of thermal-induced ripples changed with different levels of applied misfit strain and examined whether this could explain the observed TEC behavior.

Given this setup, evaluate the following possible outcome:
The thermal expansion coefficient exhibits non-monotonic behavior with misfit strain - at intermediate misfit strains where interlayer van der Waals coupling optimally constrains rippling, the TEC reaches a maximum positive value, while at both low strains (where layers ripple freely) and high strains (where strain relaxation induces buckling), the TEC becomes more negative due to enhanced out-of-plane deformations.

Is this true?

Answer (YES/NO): NO